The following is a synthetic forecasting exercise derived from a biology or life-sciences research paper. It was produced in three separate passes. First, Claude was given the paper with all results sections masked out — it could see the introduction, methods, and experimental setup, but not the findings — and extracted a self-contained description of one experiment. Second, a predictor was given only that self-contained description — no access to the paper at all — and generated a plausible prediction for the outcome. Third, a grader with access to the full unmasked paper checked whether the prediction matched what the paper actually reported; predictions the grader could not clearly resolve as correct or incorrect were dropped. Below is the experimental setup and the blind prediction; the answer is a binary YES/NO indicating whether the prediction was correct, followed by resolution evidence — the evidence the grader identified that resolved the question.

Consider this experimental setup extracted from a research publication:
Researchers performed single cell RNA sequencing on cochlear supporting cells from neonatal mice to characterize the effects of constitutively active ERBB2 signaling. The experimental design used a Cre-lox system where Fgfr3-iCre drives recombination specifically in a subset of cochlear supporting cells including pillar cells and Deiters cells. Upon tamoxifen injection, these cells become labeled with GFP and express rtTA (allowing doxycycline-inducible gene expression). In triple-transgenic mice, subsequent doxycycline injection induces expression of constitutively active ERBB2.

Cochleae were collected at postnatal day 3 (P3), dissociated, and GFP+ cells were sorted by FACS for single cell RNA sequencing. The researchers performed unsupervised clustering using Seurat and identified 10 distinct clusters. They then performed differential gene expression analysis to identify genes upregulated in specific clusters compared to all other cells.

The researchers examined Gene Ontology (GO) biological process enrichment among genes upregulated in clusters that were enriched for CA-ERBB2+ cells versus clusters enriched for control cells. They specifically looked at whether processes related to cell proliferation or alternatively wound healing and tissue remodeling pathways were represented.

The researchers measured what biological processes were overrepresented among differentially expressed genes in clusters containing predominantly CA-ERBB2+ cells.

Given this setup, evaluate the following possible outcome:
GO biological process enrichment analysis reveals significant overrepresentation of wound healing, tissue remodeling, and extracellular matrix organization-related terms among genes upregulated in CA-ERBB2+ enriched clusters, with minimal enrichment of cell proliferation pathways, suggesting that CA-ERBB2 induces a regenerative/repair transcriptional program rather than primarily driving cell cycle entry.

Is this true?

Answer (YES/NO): YES